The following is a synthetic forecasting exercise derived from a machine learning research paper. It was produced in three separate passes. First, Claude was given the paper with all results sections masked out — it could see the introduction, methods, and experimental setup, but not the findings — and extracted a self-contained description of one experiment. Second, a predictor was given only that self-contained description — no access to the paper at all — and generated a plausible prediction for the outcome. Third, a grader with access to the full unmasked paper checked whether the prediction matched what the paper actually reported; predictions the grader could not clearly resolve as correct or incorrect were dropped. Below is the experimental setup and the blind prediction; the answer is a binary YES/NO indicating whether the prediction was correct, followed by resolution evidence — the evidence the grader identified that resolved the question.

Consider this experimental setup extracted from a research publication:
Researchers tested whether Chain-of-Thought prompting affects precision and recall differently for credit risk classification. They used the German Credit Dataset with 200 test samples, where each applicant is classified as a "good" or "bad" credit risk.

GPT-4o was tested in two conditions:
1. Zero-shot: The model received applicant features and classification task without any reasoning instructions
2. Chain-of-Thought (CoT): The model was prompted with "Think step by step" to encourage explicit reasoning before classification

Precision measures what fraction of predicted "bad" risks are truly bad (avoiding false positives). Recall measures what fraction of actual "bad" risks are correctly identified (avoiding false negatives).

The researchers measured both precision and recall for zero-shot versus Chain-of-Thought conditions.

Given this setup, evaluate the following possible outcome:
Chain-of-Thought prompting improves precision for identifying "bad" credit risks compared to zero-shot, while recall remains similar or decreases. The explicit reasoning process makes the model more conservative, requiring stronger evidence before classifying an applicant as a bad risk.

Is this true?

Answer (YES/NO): YES